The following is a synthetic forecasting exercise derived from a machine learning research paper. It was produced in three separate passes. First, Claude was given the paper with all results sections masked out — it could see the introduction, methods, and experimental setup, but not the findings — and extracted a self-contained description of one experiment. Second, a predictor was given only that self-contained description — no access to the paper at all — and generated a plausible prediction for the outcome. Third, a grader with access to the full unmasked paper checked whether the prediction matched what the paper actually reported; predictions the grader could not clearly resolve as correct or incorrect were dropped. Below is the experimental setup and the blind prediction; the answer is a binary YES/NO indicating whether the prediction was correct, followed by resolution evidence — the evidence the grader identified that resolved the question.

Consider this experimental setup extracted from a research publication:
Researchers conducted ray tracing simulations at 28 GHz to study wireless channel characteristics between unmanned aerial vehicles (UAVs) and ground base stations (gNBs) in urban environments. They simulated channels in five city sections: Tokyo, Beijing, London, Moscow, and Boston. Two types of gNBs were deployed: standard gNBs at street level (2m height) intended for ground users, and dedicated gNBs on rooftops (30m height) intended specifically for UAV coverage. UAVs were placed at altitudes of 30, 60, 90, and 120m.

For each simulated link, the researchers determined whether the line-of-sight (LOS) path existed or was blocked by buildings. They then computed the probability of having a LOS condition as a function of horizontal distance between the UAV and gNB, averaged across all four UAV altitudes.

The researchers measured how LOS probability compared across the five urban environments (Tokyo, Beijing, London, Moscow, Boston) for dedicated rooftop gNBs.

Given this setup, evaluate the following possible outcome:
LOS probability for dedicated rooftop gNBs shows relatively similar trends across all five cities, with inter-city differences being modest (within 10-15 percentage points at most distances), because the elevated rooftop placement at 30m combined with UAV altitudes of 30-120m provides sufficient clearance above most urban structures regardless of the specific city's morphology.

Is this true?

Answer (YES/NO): NO